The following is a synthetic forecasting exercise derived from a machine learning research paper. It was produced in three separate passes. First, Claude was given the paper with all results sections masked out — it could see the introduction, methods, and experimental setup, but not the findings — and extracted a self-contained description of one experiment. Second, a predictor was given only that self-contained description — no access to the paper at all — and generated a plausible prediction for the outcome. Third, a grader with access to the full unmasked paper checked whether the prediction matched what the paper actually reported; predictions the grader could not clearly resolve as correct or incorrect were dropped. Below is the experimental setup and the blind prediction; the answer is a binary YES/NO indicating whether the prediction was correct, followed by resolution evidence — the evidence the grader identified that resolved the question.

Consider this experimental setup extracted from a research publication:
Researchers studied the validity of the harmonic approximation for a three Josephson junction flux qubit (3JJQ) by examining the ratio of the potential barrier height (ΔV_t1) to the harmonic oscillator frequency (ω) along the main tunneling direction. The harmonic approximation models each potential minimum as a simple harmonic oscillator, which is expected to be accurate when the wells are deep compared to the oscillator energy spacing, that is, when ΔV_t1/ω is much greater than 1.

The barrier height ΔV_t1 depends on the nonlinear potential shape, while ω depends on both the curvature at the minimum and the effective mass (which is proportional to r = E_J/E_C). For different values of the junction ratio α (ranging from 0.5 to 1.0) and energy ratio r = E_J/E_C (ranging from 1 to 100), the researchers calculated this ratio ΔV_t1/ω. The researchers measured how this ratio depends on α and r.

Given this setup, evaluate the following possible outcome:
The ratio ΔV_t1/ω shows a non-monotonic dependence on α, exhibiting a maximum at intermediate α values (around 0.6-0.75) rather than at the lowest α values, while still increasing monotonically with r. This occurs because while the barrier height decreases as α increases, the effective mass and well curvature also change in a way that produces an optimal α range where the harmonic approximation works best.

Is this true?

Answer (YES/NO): NO